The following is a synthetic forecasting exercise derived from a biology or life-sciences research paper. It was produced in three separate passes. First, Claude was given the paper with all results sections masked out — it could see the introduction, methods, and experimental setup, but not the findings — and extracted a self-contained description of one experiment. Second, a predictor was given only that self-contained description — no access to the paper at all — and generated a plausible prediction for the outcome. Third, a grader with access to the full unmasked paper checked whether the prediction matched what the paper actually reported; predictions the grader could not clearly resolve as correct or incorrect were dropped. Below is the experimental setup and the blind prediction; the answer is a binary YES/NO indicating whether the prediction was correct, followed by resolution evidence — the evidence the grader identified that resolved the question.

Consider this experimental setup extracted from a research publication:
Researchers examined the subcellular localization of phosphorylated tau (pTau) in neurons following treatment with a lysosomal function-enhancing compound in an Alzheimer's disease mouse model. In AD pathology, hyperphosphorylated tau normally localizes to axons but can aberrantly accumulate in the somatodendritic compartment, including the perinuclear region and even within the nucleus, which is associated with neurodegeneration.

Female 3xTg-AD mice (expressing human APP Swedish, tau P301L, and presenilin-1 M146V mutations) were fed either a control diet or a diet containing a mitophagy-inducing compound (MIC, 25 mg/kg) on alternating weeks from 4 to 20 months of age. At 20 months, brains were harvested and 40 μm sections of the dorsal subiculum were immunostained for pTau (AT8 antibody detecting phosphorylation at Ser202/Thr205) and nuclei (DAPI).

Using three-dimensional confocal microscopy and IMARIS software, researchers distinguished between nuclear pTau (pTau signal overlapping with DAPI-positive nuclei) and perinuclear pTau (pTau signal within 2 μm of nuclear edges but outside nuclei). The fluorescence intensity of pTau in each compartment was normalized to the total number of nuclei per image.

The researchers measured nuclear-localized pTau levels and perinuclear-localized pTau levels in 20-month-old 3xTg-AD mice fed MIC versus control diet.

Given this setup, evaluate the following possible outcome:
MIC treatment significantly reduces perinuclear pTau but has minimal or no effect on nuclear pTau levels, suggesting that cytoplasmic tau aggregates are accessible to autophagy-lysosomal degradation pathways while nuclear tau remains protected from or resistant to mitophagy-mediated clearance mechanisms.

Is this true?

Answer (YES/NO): NO